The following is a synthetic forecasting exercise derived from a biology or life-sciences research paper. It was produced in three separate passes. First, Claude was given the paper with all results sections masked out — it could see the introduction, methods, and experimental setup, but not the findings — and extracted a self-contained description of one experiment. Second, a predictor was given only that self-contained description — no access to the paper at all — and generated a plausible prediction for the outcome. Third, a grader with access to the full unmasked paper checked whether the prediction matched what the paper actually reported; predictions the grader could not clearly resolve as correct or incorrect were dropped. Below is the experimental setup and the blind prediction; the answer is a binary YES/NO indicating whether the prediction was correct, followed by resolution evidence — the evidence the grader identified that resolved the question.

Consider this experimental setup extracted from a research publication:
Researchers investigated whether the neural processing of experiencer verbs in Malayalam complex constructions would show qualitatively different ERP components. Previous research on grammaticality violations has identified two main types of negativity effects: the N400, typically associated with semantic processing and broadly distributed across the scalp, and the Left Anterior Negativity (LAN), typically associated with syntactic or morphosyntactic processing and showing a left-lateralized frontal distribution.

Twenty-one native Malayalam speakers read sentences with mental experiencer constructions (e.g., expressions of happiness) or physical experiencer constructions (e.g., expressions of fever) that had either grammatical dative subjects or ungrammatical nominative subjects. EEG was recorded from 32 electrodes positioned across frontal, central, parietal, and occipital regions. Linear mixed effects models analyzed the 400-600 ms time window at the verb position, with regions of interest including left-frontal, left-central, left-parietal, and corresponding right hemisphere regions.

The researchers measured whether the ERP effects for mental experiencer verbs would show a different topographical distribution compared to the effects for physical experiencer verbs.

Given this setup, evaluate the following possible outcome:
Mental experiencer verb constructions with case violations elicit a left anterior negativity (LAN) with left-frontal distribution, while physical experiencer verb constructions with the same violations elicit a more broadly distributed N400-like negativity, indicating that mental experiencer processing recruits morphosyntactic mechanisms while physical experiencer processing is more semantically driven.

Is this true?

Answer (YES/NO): NO